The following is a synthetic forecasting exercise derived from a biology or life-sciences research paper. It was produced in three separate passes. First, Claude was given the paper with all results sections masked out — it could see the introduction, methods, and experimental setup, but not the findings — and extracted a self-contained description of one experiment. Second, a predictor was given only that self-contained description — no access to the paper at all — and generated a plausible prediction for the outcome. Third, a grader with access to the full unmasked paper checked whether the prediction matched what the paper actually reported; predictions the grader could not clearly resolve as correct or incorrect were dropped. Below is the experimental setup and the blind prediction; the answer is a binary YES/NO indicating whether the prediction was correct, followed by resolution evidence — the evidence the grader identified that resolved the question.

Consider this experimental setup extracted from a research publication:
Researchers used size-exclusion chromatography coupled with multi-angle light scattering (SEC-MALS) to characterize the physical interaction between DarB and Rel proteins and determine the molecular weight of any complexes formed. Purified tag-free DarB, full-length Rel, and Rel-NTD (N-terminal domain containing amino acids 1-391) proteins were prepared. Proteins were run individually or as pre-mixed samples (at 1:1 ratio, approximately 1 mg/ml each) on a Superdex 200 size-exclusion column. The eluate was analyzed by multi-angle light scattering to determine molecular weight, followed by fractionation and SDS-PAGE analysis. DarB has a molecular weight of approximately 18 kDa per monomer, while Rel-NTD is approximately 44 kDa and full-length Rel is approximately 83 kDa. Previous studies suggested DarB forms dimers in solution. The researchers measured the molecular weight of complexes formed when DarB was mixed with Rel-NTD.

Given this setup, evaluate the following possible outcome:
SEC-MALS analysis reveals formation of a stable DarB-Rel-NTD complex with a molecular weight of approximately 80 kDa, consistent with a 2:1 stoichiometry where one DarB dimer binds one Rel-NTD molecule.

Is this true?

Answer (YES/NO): NO